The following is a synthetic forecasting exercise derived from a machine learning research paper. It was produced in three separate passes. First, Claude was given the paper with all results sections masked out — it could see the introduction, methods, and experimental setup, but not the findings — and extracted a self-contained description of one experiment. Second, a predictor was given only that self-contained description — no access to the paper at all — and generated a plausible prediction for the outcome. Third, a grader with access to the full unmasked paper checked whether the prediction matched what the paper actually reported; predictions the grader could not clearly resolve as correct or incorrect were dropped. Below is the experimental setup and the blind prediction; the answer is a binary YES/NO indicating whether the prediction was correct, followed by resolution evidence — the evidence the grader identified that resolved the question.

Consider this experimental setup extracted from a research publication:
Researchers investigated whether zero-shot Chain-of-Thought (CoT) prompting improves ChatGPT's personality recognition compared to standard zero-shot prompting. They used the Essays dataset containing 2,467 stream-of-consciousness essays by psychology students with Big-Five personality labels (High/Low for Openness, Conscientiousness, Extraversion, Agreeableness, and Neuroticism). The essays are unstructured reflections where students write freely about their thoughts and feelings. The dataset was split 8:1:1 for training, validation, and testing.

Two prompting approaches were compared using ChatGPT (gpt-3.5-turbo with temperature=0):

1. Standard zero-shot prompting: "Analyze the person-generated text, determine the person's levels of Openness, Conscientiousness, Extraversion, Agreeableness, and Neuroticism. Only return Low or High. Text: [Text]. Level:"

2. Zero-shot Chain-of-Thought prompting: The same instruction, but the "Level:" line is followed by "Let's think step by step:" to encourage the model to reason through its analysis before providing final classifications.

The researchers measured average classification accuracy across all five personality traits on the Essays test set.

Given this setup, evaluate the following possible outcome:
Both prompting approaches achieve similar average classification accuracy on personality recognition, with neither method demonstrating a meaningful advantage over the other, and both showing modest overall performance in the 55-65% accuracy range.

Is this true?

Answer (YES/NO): YES